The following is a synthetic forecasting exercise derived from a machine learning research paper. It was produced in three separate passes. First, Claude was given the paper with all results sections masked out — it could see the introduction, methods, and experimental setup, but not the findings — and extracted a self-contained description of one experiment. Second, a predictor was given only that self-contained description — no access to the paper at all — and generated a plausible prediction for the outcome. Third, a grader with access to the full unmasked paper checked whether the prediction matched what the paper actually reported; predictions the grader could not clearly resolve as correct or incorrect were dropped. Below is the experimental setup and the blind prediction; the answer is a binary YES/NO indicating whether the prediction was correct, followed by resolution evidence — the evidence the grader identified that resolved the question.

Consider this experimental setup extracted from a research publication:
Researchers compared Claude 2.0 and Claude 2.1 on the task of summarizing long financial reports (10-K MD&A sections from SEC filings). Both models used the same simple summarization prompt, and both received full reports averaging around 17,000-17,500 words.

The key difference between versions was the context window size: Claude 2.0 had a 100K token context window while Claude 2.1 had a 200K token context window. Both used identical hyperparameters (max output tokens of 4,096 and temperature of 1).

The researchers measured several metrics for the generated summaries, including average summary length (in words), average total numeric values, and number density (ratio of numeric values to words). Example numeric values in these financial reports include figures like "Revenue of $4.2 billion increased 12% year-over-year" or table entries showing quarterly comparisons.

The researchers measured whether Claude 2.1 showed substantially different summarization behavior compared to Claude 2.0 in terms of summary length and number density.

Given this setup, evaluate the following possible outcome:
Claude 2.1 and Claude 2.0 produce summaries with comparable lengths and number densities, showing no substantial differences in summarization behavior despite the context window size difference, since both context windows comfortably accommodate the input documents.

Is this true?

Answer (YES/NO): YES